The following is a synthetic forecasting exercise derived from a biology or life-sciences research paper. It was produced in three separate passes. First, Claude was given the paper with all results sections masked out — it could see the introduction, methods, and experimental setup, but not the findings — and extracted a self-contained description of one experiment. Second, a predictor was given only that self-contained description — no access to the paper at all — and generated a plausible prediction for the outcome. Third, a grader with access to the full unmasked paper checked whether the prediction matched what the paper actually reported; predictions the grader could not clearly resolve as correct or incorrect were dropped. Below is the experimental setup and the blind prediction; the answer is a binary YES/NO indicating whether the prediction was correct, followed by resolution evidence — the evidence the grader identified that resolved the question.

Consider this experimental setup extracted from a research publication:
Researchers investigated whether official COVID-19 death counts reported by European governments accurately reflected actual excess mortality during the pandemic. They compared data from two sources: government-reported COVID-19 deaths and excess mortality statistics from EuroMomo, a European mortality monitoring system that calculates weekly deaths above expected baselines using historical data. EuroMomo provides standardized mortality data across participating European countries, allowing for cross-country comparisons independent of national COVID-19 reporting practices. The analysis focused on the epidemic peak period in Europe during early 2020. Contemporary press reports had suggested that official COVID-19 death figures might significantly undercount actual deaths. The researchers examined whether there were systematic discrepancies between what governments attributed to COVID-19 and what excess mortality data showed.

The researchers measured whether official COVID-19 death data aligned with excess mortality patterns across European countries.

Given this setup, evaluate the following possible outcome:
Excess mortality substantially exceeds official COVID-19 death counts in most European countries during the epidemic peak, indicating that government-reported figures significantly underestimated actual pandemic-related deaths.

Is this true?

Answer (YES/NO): NO